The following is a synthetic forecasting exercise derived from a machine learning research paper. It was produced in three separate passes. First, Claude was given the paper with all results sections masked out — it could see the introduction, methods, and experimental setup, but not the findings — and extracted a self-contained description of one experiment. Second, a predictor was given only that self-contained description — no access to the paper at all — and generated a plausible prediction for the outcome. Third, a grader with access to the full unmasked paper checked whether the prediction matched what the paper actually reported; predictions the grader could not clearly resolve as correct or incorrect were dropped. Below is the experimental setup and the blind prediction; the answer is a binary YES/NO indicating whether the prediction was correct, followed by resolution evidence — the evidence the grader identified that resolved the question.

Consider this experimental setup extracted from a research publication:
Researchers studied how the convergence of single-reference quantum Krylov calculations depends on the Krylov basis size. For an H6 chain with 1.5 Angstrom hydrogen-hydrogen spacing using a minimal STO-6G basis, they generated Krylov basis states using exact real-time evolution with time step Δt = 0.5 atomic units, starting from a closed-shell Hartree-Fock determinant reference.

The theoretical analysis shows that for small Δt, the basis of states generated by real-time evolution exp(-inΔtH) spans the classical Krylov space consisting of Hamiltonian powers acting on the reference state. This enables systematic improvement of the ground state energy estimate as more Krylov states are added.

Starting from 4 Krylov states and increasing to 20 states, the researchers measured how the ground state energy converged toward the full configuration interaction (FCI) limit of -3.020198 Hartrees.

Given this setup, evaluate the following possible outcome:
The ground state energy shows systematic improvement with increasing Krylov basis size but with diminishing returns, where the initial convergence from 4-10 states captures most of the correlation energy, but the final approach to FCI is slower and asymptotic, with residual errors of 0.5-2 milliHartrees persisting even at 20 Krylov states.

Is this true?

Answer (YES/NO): NO